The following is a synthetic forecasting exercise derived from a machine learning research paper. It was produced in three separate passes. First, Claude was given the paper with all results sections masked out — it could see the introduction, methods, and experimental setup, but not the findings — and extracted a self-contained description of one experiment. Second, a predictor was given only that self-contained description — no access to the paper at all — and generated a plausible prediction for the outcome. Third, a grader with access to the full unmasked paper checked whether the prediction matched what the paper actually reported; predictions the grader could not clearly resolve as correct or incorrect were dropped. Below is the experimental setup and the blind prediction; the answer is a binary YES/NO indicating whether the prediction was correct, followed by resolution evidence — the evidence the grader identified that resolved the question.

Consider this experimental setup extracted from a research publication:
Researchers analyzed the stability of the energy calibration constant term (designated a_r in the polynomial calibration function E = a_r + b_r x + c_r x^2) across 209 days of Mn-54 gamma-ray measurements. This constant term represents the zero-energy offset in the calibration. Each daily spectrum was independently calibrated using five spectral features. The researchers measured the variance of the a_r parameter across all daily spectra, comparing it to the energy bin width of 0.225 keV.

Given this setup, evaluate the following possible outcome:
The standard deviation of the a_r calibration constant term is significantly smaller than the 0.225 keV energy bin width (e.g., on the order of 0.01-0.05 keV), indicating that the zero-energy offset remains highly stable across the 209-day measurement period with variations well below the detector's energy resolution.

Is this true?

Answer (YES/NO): YES